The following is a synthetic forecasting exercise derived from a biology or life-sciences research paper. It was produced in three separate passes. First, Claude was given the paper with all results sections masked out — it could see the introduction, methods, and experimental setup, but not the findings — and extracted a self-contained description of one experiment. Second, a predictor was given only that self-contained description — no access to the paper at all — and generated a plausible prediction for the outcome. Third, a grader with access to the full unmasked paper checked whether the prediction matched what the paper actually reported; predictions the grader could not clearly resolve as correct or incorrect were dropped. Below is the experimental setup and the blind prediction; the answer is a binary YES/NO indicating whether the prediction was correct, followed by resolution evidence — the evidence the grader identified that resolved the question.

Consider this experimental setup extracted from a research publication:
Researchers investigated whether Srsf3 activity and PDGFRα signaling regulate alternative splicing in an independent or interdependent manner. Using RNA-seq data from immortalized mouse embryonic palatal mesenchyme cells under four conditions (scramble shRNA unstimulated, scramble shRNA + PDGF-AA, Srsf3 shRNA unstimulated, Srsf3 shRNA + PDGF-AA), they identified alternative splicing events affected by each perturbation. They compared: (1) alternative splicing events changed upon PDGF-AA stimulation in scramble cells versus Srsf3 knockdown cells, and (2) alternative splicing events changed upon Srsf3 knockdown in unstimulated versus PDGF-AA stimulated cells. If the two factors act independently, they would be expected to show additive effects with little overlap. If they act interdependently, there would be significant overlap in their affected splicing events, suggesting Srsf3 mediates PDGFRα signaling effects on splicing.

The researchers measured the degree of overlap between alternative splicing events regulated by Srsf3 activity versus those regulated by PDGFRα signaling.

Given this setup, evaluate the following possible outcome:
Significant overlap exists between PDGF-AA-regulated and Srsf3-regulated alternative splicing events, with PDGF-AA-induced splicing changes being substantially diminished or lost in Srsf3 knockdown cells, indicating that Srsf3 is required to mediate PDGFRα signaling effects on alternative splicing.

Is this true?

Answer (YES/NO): YES